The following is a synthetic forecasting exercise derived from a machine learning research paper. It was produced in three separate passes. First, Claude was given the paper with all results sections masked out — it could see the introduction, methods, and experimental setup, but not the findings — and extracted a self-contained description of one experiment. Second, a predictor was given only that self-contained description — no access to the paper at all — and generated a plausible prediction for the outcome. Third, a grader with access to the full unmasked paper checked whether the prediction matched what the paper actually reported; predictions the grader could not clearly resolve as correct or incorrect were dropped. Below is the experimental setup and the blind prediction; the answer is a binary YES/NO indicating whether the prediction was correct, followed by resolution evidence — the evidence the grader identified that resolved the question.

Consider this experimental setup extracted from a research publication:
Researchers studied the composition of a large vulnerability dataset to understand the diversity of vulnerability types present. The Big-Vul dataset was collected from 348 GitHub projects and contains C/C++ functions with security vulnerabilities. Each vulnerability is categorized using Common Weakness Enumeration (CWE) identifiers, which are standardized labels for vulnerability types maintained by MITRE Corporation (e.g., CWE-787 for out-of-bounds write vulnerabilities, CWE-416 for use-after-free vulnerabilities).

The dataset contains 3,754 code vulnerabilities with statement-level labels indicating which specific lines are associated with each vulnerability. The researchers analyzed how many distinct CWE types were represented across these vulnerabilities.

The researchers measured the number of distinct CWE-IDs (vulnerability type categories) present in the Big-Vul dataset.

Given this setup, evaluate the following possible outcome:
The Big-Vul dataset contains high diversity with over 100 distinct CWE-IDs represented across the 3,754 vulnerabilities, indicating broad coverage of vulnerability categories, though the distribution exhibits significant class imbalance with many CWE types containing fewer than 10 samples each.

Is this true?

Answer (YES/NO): NO